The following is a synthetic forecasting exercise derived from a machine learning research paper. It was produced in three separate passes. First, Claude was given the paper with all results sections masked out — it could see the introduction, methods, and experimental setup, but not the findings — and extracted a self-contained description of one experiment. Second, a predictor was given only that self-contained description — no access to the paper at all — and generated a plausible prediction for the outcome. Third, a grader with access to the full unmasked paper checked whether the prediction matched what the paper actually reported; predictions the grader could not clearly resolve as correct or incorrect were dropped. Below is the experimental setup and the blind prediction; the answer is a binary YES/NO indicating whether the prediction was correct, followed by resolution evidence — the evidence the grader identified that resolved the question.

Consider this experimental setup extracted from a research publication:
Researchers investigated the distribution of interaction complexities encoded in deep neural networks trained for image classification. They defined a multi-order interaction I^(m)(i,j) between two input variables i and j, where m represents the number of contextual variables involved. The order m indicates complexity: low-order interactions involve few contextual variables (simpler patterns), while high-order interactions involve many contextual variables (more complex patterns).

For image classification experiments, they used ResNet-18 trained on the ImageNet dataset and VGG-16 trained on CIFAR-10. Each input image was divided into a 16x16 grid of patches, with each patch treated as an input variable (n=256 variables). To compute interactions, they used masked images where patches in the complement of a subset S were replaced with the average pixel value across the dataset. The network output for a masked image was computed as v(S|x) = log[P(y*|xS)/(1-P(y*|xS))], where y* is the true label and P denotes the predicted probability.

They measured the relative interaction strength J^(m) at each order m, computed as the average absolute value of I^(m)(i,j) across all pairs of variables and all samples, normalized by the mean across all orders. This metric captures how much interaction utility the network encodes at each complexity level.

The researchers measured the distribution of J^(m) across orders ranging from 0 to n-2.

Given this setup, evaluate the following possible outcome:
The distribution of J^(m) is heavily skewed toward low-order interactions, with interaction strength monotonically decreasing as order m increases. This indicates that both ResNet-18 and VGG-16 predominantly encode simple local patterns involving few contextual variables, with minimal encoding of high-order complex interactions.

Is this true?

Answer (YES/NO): NO